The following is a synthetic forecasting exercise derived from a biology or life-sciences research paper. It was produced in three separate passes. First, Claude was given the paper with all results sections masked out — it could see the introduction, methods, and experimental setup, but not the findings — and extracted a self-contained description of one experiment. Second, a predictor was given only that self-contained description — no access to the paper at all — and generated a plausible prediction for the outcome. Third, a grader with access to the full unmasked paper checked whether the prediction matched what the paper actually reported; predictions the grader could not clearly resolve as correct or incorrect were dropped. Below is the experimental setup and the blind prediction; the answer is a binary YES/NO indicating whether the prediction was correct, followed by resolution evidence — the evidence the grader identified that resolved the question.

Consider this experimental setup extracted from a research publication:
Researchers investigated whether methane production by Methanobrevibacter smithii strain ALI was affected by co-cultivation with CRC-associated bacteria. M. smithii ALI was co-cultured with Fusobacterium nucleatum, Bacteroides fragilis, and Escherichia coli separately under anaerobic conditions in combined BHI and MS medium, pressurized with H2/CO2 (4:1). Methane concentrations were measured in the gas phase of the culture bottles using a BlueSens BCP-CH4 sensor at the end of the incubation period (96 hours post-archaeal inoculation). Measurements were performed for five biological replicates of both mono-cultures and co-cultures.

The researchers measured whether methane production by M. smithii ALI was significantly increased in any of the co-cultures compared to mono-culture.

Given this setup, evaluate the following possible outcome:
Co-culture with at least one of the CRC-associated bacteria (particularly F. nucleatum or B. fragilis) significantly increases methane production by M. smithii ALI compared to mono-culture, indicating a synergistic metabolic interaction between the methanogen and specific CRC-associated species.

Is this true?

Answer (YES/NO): NO